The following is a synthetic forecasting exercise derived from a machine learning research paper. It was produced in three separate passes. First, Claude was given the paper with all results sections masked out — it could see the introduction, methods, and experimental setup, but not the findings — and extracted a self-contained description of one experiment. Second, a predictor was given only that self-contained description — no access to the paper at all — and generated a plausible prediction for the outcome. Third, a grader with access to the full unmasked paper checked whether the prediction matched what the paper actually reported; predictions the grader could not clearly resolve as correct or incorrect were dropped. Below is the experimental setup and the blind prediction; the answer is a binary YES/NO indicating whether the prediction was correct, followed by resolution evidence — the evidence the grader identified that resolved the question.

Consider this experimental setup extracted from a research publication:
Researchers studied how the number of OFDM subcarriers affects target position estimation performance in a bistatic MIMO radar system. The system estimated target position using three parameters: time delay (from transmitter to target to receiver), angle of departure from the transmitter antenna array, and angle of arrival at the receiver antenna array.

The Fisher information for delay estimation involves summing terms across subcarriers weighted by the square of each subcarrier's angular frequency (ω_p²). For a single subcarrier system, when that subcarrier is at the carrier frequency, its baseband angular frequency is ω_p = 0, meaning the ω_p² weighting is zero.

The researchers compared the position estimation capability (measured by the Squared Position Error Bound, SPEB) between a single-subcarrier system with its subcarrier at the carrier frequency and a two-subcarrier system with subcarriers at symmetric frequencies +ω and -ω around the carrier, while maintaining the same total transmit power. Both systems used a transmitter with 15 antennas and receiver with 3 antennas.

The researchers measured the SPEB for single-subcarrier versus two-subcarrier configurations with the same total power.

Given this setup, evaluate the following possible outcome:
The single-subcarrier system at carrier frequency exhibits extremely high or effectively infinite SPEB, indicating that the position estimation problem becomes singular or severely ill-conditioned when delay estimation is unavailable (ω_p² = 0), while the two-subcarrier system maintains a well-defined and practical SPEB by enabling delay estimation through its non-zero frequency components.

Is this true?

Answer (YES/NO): NO